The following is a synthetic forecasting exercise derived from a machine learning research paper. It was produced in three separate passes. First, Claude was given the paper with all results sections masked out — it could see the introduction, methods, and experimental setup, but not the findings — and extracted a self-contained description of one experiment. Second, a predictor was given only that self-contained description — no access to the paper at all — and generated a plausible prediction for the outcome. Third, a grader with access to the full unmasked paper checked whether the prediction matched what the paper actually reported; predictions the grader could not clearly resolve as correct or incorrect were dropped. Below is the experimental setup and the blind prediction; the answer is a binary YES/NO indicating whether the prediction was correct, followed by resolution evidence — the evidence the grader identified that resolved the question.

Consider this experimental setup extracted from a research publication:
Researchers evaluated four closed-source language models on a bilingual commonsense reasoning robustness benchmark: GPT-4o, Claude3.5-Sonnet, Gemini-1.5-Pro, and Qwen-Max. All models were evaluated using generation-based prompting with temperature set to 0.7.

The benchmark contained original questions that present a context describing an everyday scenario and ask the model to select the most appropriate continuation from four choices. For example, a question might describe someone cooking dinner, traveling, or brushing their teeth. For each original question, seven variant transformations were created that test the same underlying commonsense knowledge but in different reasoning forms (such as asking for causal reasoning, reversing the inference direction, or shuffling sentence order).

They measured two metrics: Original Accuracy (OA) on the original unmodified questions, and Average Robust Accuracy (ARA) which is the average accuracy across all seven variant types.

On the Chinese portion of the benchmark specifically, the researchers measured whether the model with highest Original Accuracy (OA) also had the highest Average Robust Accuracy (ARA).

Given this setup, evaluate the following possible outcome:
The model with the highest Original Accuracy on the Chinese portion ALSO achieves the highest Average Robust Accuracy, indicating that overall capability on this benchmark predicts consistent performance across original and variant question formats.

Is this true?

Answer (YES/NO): NO